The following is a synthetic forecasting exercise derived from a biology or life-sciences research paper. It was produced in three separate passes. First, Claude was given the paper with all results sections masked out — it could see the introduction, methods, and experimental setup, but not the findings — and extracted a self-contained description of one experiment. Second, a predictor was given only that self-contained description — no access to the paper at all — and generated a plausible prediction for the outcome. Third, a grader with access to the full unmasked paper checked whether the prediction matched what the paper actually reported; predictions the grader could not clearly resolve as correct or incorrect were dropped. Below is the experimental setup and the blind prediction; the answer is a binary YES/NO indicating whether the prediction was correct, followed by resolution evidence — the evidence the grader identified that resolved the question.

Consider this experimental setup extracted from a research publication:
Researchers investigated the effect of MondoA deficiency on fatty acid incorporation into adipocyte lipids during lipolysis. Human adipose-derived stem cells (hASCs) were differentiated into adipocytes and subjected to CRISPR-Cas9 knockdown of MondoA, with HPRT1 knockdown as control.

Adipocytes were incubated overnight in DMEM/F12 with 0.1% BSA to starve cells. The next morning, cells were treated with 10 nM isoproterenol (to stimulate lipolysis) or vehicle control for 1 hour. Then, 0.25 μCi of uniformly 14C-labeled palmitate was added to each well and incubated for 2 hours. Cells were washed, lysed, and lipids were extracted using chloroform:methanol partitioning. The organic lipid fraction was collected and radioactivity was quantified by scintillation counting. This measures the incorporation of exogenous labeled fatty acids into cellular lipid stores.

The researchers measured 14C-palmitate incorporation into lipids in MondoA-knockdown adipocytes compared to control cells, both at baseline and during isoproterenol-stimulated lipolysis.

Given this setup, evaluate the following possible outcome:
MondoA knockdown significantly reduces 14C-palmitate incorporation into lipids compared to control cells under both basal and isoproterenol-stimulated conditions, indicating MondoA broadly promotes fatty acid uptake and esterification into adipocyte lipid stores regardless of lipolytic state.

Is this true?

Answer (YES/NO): NO